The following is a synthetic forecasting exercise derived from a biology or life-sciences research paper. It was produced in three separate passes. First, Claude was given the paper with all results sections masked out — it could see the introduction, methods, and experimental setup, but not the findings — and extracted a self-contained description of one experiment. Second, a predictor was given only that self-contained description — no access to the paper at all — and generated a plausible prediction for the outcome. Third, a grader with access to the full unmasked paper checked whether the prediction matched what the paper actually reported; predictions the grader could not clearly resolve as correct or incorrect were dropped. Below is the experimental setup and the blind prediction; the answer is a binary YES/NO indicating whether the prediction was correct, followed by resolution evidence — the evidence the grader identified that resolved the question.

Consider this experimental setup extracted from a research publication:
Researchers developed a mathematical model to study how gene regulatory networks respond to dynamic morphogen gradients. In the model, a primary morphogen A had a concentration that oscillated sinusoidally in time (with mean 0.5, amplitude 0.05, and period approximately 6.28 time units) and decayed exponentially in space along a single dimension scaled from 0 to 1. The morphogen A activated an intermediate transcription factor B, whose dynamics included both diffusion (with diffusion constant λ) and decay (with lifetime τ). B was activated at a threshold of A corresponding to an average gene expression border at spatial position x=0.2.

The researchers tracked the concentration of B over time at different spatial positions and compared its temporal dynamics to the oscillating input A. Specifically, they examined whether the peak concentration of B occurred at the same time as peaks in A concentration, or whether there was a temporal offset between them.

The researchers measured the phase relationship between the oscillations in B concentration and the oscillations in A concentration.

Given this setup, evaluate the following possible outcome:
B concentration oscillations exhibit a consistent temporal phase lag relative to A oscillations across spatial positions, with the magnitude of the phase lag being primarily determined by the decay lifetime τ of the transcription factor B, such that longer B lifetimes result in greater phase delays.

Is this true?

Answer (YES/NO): NO